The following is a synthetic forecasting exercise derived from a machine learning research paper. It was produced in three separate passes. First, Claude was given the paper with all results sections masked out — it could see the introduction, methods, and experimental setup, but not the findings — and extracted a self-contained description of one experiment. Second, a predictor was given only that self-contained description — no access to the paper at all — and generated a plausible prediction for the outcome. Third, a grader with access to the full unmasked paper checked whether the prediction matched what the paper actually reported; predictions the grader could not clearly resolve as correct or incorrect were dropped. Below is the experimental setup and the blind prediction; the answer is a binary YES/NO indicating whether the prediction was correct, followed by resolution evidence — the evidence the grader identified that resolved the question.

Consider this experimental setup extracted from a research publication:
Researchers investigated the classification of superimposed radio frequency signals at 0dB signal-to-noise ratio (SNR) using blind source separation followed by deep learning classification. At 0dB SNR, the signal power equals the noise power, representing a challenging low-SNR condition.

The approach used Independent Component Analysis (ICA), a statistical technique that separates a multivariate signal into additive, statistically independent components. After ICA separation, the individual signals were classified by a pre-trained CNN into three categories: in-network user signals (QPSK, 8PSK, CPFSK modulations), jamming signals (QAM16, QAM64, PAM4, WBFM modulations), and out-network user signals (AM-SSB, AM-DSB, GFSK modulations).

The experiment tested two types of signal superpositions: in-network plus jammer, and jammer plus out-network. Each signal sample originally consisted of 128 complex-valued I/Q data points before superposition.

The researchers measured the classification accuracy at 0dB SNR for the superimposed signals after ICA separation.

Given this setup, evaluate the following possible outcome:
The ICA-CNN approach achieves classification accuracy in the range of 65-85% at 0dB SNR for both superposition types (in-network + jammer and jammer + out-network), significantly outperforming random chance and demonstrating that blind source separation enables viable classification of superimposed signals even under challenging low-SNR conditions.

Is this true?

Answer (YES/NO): NO